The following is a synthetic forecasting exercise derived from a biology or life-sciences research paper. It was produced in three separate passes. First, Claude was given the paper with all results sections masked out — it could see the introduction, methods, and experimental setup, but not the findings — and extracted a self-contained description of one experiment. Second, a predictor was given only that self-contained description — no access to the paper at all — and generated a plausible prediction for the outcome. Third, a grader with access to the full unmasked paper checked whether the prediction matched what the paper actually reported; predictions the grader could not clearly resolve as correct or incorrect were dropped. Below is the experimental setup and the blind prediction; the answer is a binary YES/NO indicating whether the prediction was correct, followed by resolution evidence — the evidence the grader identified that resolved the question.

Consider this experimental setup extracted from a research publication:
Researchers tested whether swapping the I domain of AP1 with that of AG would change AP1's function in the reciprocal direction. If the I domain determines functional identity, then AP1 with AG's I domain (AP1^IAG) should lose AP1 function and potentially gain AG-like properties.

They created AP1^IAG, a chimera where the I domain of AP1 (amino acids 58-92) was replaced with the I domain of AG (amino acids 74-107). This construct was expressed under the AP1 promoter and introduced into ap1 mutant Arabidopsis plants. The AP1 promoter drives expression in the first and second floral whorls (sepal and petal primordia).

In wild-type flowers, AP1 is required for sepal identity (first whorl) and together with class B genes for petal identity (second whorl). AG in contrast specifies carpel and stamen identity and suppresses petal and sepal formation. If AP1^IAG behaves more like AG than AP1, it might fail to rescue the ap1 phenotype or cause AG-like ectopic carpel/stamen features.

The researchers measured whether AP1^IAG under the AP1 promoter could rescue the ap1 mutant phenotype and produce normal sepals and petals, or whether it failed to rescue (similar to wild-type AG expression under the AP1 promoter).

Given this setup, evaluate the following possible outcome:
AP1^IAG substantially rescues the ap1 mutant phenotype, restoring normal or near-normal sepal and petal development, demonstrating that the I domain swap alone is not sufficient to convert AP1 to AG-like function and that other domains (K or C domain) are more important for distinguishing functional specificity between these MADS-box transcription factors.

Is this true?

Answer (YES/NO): NO